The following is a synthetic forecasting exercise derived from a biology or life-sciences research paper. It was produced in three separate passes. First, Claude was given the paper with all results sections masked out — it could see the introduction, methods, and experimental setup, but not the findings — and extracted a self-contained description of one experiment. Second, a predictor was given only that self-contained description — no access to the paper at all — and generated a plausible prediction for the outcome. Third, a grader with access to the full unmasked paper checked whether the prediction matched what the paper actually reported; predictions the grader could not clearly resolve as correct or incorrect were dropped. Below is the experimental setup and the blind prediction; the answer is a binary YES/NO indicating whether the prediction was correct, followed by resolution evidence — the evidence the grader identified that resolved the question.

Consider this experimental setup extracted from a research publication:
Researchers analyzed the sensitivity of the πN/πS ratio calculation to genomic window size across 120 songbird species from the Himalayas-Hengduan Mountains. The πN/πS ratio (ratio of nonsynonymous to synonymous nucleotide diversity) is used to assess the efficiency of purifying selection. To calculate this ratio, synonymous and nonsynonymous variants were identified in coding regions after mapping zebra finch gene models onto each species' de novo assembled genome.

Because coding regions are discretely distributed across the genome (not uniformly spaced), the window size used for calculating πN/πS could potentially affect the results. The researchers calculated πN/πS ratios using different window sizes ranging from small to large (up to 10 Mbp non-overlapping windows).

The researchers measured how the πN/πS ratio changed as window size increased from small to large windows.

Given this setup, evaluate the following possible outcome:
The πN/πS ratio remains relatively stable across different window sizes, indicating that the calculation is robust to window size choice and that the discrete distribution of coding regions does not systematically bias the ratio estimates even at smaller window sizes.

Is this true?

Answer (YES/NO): NO